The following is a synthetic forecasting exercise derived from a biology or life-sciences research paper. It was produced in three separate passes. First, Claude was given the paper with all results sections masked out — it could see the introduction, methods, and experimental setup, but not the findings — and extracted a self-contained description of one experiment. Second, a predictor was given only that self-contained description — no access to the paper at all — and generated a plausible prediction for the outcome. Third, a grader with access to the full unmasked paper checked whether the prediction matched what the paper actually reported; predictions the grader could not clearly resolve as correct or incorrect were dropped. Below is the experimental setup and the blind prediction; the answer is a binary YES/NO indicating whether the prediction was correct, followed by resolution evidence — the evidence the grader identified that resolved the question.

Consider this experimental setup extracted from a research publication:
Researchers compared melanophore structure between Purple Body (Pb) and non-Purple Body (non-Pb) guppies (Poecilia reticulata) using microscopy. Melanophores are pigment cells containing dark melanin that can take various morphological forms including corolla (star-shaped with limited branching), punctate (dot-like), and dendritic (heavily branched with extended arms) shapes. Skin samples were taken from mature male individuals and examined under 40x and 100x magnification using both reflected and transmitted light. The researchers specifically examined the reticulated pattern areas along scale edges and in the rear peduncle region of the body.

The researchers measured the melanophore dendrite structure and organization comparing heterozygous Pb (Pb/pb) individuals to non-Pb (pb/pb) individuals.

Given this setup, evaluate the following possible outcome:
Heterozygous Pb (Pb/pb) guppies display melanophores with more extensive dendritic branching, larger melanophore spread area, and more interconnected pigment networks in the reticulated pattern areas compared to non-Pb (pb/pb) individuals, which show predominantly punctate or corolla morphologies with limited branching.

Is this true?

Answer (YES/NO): YES